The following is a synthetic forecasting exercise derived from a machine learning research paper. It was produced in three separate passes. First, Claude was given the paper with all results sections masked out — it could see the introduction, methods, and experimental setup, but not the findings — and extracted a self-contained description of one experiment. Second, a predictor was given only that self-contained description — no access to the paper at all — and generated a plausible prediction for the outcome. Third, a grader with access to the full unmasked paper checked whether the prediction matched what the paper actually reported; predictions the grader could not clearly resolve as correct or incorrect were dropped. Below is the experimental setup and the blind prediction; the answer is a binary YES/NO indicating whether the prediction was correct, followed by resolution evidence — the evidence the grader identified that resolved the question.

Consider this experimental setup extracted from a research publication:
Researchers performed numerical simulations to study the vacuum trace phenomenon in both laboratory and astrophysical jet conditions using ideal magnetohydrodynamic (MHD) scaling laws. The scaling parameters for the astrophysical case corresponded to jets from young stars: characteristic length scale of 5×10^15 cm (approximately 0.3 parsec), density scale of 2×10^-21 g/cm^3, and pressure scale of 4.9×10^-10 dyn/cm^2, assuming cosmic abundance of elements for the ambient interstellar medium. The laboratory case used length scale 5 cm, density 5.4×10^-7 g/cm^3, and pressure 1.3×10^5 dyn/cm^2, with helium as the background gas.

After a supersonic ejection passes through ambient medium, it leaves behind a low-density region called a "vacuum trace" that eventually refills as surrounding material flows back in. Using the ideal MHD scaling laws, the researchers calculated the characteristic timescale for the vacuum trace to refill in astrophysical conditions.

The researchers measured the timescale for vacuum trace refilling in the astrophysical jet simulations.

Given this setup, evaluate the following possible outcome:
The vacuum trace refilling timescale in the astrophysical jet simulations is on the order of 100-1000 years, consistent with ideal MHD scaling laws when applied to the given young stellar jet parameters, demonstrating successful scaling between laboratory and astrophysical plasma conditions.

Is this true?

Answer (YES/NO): NO